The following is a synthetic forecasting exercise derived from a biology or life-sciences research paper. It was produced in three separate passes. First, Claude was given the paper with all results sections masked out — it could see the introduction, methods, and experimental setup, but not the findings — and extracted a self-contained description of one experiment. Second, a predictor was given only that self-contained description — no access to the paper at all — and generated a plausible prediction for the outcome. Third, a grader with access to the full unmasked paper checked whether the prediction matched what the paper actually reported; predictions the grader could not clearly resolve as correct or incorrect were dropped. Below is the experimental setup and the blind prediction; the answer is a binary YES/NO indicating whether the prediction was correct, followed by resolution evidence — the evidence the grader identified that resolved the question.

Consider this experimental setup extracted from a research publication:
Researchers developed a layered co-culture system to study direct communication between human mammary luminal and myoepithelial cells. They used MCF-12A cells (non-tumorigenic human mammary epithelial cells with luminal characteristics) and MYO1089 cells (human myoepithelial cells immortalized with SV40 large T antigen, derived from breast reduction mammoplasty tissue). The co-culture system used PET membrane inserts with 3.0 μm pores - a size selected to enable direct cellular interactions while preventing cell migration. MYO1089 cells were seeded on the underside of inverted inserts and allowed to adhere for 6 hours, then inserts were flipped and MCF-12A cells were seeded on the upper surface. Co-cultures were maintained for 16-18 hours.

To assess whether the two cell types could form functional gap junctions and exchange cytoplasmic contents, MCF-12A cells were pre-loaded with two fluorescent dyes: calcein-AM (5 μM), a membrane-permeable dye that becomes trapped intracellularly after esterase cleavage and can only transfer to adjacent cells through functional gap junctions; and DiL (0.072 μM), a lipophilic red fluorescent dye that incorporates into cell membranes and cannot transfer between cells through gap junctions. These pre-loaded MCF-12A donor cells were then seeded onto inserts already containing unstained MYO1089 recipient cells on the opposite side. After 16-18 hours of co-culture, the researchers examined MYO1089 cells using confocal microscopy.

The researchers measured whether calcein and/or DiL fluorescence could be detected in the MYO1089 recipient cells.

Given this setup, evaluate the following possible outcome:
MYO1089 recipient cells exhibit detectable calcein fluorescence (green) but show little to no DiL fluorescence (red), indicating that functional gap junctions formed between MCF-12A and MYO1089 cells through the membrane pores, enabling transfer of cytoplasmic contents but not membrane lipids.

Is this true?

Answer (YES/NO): YES